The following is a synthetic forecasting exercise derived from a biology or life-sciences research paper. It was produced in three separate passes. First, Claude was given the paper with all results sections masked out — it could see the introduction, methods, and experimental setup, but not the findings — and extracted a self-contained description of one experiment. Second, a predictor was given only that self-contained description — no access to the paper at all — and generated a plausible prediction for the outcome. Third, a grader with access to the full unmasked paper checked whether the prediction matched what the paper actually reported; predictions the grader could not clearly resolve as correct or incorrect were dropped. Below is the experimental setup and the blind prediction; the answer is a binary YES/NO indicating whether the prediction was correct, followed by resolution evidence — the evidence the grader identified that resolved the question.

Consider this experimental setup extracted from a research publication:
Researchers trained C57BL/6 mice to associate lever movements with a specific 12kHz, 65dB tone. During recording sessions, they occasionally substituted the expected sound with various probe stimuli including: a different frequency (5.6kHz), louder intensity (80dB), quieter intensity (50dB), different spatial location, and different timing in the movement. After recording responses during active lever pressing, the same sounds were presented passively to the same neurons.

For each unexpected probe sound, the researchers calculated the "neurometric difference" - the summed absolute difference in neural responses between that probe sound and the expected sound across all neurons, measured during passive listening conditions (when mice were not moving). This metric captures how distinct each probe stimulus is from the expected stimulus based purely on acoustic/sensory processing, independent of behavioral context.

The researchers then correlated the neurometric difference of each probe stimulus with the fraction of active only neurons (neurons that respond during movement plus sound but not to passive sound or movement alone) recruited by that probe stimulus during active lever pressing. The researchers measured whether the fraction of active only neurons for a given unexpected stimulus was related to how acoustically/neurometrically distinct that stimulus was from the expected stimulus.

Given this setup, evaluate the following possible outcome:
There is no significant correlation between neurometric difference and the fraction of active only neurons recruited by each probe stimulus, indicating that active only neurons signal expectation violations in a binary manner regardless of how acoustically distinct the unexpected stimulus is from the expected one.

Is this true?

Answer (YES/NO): NO